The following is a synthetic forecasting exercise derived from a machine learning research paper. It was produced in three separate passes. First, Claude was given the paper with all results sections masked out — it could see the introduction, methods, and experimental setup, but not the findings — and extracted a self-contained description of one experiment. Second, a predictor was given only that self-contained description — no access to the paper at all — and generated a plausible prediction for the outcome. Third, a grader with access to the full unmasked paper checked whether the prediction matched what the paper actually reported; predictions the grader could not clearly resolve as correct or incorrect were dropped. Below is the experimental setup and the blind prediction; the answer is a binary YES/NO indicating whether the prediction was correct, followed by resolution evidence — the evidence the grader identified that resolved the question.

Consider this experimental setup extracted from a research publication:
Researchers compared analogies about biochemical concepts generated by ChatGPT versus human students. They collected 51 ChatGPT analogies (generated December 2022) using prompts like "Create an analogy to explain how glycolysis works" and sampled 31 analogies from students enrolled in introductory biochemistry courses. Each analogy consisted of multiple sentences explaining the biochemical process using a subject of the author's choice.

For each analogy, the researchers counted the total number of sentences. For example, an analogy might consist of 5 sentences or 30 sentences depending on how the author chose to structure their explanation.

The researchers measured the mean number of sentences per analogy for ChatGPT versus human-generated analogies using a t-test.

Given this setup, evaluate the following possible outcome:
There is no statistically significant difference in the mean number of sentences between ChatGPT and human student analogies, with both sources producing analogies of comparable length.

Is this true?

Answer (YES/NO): NO